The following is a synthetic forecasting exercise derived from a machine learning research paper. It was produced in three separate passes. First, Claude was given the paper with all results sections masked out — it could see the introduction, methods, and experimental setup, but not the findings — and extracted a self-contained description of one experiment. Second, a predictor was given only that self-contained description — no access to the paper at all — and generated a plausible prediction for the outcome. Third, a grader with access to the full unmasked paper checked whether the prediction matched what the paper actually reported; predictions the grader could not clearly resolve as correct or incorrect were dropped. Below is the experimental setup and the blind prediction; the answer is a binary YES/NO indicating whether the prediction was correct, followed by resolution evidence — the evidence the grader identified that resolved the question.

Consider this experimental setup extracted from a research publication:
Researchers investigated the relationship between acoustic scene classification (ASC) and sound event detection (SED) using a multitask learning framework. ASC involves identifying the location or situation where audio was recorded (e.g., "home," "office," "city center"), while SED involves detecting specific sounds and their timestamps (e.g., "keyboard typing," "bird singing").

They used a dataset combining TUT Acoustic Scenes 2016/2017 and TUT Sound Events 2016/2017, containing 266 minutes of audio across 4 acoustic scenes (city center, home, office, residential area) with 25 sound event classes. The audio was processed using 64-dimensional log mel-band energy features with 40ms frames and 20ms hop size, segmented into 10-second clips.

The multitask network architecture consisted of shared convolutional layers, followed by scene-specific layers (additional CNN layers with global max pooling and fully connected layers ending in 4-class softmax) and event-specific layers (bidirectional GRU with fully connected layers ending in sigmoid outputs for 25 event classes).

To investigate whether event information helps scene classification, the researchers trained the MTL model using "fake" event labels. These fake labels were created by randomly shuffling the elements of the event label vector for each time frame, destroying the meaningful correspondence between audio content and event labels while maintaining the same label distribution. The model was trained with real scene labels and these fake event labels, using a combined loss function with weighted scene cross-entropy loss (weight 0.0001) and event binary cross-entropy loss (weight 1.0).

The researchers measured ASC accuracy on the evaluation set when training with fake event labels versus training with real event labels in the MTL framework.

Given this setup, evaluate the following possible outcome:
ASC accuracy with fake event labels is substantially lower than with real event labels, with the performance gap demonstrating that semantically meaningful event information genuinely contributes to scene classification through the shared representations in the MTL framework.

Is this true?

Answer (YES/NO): YES